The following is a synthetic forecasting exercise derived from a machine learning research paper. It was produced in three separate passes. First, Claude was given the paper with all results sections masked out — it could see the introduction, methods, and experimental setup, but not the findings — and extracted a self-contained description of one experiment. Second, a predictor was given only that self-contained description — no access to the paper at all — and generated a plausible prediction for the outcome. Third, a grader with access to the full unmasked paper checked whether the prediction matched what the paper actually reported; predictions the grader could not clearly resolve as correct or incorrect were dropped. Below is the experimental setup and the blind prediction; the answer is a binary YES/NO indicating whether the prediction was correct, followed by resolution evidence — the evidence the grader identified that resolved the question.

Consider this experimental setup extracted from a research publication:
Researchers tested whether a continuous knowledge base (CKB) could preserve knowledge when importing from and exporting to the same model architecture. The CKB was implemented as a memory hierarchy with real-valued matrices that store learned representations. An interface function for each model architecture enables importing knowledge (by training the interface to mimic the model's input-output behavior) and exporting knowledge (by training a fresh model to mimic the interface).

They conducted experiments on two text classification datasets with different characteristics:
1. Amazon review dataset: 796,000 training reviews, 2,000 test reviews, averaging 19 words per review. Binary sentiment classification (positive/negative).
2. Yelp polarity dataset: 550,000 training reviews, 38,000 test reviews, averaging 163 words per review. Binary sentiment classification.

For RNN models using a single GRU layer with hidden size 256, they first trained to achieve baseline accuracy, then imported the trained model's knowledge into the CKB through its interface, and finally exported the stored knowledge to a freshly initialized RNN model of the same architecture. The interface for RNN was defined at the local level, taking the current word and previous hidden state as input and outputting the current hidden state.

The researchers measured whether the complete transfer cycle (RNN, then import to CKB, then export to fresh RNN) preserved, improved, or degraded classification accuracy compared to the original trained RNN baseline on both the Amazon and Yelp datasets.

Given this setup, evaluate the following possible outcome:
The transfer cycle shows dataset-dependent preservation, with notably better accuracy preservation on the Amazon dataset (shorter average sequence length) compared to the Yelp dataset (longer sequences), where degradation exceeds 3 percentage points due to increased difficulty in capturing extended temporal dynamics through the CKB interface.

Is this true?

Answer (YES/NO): NO